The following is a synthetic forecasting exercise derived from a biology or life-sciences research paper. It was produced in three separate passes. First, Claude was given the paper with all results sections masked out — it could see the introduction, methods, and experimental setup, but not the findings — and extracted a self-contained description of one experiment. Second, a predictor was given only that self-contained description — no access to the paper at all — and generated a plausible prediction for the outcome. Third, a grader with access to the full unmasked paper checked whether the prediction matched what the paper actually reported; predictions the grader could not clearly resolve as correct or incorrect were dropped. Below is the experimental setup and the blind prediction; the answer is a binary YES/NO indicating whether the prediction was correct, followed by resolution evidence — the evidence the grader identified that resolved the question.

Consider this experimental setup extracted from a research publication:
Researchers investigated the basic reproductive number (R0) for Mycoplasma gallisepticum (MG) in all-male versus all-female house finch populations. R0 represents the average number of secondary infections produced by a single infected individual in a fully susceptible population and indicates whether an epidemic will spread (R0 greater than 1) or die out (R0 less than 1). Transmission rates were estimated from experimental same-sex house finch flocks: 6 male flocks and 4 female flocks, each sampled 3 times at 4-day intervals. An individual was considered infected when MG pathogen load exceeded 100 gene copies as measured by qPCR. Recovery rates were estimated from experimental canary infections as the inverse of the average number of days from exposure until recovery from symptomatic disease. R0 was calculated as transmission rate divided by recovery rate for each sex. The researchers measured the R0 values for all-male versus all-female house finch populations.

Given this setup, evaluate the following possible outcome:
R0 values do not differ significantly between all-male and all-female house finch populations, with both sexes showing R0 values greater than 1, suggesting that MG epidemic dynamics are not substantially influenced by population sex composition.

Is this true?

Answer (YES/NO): NO